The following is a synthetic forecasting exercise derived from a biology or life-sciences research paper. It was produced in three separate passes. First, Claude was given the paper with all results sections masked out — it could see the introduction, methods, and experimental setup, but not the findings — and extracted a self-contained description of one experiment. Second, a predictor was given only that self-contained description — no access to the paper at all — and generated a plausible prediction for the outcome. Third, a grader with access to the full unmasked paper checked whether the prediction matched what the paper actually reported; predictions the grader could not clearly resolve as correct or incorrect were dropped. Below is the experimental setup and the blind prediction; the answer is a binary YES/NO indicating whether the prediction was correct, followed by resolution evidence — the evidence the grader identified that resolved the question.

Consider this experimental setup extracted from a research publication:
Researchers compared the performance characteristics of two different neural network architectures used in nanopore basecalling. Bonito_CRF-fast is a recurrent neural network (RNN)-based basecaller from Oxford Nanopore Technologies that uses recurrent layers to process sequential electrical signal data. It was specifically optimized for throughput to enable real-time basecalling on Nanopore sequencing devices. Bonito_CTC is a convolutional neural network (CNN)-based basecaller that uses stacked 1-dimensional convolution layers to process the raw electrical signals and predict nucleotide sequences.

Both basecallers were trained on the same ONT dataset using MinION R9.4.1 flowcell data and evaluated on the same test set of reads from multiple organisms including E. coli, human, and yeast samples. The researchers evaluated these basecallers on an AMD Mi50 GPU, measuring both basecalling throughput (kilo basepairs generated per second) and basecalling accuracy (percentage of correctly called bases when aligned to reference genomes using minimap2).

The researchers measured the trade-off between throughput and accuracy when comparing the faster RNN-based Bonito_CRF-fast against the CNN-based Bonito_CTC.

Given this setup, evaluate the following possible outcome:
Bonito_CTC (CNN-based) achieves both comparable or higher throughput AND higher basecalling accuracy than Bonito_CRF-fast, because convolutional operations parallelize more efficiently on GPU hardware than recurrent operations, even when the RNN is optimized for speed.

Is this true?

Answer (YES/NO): NO